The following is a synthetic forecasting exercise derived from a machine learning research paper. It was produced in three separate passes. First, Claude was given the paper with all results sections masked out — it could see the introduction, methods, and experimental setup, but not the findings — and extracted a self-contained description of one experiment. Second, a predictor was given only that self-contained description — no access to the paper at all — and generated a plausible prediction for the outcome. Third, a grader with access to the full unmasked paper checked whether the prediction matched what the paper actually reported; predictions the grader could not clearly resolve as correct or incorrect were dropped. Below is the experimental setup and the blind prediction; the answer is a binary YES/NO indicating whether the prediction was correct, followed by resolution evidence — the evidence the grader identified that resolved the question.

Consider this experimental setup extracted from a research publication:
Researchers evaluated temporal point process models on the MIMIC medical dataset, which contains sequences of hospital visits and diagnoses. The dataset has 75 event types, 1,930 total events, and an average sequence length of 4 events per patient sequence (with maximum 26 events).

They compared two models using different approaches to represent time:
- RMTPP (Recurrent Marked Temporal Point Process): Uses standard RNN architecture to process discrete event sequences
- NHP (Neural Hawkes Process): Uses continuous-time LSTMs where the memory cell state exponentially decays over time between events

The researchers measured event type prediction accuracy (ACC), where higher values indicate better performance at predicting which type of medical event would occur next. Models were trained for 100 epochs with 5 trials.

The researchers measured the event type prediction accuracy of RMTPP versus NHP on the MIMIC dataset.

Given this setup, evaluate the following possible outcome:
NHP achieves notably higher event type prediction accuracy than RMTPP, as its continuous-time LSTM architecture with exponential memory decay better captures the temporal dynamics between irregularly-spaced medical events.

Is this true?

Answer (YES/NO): NO